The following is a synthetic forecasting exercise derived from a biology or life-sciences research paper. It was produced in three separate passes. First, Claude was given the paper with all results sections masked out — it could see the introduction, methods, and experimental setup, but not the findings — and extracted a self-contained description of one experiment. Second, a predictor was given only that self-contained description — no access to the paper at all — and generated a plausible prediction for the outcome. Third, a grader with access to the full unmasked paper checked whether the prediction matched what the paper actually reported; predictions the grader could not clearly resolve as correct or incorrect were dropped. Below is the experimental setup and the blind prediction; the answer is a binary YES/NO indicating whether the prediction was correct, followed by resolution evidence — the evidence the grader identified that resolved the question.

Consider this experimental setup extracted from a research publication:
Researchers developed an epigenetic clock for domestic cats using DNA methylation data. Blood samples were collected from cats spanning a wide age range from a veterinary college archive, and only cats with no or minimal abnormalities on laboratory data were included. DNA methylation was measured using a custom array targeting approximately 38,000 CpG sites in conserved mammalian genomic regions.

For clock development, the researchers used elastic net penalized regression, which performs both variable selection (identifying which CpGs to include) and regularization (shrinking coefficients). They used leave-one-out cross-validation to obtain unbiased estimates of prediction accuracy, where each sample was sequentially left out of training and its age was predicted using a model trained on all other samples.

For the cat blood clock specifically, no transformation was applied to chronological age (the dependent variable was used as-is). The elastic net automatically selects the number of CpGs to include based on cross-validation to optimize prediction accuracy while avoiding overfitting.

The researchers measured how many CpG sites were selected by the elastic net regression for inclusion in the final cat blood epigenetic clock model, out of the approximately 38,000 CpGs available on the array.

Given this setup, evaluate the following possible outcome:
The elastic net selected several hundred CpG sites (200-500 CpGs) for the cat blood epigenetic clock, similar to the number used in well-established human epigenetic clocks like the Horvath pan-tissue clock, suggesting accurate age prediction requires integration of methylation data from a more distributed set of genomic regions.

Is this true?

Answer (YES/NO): NO